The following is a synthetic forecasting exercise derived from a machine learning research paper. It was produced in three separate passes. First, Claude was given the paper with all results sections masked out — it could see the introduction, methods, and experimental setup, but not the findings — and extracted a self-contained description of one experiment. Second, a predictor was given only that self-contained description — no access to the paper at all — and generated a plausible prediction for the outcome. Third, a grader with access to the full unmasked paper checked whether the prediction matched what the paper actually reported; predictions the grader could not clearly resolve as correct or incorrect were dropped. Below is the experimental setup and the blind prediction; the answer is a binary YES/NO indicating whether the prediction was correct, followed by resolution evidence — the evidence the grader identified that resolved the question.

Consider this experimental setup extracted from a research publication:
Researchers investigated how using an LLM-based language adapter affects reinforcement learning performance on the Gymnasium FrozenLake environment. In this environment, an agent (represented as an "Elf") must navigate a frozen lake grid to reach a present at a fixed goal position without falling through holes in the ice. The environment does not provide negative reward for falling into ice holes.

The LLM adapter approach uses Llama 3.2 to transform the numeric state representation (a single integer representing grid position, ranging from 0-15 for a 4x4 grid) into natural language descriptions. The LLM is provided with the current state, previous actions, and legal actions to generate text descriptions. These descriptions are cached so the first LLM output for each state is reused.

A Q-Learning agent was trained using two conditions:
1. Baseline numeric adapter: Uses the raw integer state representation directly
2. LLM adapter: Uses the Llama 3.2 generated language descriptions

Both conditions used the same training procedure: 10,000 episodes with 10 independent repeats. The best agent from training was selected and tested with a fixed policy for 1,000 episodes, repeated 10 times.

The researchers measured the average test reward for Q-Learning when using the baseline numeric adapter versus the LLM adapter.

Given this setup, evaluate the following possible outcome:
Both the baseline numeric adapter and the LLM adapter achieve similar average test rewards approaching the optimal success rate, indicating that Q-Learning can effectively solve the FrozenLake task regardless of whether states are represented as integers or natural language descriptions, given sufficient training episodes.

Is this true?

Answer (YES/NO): NO